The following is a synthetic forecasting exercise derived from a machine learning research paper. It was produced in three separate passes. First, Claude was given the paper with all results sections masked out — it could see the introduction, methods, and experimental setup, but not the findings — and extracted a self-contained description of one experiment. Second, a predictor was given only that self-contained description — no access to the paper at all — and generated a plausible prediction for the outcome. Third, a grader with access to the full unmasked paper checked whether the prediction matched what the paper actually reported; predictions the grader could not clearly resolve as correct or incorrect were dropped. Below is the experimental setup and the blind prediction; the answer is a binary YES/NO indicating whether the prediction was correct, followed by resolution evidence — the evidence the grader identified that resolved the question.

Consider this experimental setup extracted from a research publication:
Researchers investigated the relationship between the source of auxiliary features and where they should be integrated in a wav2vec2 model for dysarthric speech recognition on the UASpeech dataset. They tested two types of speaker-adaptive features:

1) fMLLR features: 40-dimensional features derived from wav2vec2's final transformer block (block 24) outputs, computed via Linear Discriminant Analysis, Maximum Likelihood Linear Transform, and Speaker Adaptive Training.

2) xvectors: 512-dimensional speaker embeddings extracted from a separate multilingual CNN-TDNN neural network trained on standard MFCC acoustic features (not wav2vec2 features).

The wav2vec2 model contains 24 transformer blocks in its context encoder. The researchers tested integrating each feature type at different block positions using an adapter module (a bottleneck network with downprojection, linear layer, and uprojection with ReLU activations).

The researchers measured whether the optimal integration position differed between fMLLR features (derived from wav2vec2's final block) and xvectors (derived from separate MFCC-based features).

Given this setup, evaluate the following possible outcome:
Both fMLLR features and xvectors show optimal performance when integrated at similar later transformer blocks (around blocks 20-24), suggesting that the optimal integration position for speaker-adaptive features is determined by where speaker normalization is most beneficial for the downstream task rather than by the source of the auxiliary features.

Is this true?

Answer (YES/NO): NO